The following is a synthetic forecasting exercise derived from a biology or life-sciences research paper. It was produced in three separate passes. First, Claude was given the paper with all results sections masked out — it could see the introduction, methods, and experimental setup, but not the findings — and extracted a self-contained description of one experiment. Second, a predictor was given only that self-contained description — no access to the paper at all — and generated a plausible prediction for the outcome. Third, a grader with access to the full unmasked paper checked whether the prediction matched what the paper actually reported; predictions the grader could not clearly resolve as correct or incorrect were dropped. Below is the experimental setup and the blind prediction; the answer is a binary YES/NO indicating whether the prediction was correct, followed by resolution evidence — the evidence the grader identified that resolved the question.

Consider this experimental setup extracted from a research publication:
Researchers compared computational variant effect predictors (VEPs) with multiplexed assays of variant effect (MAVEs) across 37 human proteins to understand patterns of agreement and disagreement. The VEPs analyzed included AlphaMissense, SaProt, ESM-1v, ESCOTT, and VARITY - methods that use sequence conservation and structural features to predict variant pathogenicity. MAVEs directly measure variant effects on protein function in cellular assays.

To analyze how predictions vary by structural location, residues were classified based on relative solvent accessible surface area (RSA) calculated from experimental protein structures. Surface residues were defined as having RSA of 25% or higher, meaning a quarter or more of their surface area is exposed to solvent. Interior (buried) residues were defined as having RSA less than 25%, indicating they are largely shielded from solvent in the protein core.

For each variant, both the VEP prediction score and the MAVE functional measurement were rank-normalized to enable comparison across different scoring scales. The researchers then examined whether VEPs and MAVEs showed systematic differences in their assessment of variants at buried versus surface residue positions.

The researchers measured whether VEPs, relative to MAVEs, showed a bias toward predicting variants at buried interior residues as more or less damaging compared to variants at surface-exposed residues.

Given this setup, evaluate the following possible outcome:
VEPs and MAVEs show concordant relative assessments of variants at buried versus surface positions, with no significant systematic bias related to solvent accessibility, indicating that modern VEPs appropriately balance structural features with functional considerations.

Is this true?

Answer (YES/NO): NO